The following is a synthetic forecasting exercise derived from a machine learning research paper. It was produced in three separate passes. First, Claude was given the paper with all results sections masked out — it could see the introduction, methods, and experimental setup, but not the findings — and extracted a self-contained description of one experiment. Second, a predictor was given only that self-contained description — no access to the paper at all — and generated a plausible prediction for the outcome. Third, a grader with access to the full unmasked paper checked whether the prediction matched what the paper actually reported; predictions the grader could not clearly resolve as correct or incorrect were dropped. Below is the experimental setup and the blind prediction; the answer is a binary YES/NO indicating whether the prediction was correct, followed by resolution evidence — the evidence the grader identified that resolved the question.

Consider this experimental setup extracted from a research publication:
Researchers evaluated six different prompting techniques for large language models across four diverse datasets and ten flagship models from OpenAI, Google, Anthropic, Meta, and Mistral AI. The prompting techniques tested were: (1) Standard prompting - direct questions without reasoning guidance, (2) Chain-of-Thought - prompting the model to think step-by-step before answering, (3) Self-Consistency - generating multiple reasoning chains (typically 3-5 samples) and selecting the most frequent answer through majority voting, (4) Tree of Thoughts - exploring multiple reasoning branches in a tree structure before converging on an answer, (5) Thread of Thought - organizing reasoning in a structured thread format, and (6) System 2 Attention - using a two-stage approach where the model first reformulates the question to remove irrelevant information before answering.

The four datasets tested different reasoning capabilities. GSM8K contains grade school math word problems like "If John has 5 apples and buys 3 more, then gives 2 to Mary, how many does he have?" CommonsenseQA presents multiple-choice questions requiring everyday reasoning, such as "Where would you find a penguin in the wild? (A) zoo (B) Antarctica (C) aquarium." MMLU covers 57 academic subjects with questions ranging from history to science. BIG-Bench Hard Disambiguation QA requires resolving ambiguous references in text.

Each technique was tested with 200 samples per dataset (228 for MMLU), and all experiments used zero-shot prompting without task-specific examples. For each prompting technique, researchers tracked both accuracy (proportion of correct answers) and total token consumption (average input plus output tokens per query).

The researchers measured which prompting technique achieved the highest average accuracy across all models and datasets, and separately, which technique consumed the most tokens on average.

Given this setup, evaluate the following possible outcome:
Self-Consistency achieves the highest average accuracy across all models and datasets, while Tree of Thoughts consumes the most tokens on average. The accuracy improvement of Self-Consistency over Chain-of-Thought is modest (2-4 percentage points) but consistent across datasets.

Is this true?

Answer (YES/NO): NO